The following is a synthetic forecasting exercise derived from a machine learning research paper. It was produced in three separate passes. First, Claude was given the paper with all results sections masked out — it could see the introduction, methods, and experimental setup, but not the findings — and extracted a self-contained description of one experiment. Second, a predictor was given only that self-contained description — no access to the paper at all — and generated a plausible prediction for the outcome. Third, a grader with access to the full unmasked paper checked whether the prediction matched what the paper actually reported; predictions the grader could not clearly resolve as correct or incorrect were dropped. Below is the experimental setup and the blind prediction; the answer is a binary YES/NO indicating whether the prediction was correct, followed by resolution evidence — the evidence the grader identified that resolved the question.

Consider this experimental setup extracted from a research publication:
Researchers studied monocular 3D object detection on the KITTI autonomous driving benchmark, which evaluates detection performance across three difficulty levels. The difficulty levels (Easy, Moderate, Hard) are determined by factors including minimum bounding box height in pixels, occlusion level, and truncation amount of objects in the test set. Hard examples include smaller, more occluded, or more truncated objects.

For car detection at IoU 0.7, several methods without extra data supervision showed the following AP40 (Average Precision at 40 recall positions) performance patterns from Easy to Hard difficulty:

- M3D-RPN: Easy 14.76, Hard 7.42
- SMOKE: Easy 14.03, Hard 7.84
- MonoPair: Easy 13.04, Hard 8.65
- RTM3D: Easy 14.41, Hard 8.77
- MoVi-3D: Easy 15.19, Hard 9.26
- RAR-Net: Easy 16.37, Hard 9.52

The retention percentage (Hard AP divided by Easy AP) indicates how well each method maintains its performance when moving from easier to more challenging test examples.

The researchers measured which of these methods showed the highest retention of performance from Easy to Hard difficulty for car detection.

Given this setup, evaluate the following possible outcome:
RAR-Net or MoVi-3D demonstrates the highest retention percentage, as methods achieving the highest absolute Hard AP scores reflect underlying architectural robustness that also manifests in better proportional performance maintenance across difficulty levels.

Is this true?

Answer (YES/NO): NO